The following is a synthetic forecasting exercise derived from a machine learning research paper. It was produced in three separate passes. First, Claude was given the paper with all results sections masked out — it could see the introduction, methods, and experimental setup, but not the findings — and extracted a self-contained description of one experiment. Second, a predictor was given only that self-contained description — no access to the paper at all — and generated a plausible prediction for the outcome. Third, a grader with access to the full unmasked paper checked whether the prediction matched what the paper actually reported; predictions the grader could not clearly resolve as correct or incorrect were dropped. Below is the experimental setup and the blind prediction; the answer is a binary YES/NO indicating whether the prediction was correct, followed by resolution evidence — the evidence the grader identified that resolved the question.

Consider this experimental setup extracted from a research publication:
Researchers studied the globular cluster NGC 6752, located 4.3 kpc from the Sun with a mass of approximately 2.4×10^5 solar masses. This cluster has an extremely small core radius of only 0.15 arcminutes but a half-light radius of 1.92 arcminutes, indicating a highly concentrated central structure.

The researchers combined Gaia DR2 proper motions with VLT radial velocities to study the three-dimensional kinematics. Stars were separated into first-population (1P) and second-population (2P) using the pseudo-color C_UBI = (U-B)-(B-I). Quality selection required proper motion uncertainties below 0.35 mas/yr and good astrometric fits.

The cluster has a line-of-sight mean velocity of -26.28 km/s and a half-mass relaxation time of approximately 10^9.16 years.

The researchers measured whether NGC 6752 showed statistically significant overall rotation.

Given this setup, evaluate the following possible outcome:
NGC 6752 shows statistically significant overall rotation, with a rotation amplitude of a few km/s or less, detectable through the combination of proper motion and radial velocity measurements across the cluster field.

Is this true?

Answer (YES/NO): NO